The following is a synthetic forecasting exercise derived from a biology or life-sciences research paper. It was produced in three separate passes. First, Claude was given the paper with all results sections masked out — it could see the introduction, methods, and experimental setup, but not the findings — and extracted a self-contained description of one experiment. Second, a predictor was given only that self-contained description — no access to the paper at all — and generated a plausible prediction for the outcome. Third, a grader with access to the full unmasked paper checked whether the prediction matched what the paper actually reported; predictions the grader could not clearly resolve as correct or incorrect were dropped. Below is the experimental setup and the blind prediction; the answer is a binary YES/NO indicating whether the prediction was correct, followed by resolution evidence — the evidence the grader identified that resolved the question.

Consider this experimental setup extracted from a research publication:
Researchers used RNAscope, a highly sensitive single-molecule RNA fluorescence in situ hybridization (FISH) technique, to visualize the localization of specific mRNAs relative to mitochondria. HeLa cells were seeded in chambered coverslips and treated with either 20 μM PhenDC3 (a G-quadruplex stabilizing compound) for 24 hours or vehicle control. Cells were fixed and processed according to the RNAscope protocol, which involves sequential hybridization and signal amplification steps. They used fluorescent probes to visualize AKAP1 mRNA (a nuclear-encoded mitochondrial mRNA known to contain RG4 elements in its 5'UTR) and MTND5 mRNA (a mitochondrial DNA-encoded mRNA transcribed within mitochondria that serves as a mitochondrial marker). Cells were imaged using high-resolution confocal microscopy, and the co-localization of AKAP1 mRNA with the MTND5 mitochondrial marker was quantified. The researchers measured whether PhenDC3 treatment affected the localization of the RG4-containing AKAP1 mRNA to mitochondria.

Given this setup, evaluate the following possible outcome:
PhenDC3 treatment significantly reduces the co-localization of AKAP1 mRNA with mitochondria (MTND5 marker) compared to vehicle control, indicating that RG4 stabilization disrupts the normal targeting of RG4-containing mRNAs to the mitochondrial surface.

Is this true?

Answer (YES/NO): YES